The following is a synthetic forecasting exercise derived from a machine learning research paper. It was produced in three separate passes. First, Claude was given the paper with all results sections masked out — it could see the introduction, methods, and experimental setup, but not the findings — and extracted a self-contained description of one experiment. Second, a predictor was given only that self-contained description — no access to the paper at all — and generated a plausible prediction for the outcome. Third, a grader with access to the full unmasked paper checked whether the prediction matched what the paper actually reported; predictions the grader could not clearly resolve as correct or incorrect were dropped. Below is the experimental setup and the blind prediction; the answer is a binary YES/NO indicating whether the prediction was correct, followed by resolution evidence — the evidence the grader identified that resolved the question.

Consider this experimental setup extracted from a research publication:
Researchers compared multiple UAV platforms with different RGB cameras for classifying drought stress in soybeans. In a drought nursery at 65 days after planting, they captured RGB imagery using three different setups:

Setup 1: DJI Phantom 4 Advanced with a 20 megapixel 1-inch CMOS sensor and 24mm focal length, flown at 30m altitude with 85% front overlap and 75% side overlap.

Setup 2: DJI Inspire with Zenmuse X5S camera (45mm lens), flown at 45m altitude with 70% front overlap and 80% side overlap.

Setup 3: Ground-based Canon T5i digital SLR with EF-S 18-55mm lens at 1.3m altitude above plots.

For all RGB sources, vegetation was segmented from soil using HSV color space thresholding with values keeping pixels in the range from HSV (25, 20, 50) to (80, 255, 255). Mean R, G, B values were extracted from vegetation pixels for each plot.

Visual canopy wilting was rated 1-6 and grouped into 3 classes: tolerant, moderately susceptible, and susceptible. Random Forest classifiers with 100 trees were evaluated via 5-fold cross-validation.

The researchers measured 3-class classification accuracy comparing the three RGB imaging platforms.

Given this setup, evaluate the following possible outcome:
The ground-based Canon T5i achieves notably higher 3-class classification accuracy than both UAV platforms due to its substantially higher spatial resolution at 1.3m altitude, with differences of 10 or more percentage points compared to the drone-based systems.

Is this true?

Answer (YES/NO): NO